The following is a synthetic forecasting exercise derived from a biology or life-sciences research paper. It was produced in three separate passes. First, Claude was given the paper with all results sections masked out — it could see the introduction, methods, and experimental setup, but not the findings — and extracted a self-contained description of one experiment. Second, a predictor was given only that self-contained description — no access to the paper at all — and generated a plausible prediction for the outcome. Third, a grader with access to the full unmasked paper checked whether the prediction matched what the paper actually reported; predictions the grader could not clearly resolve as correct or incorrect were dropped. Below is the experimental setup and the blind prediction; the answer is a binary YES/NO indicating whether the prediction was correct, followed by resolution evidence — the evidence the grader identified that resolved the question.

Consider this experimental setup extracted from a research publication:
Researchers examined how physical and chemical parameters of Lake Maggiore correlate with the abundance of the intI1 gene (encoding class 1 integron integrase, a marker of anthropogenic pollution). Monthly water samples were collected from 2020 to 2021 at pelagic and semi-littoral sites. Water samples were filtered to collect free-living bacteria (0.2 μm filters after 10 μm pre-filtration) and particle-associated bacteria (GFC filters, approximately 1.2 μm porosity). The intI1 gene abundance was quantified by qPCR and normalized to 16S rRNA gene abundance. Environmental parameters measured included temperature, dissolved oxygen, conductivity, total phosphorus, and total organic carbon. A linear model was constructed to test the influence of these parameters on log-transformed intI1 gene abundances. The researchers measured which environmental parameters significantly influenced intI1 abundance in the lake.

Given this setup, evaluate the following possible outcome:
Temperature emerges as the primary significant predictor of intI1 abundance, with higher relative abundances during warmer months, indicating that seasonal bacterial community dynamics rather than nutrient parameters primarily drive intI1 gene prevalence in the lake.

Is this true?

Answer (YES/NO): NO